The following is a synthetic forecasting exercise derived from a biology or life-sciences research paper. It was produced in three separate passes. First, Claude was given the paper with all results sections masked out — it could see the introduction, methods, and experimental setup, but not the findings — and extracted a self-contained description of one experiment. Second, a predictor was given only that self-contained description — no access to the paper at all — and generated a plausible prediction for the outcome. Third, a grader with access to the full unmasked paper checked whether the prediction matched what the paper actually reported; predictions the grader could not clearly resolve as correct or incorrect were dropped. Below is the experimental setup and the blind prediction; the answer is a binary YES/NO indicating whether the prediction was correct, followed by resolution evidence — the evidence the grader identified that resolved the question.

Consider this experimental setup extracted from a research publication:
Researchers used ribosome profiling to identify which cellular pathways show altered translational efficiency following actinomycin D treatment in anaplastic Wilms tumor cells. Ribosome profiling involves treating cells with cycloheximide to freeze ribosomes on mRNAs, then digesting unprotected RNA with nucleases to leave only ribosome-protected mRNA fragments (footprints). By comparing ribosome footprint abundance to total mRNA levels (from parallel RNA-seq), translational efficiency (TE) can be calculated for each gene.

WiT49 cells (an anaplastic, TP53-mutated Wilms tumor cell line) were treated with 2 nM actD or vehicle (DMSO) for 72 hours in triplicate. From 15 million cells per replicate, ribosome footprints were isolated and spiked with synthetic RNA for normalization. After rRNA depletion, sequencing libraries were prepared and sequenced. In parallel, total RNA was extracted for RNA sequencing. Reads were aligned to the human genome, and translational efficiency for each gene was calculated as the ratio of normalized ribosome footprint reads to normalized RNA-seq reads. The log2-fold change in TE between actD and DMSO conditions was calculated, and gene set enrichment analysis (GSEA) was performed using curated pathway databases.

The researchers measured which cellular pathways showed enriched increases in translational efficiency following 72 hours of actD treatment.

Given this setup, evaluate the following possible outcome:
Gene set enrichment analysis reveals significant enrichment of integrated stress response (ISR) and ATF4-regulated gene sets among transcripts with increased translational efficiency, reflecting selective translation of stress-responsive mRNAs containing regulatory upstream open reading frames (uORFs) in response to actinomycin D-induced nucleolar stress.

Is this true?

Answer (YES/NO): NO